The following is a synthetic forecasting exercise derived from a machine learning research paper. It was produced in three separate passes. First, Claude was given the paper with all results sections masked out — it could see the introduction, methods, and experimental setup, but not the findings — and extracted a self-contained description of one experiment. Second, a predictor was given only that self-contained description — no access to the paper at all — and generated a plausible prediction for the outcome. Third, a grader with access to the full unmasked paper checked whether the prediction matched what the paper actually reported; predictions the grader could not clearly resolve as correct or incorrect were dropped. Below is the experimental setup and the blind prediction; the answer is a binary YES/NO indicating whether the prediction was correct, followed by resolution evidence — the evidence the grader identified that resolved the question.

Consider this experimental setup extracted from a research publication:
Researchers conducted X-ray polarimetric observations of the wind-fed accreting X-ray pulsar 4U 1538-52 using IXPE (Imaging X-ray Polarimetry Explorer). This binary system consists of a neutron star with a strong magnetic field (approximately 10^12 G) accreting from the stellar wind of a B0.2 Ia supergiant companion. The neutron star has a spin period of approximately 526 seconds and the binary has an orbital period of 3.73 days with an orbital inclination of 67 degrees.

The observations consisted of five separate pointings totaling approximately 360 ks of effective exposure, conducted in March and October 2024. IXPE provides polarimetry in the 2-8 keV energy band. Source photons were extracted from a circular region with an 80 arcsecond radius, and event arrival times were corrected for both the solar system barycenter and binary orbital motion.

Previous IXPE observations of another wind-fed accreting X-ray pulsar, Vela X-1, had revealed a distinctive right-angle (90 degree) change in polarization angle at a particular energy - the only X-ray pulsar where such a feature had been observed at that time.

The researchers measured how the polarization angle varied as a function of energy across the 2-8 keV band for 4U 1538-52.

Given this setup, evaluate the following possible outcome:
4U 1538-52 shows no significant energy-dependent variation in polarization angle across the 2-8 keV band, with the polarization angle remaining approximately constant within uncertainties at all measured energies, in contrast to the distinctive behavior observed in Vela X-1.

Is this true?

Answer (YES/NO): NO